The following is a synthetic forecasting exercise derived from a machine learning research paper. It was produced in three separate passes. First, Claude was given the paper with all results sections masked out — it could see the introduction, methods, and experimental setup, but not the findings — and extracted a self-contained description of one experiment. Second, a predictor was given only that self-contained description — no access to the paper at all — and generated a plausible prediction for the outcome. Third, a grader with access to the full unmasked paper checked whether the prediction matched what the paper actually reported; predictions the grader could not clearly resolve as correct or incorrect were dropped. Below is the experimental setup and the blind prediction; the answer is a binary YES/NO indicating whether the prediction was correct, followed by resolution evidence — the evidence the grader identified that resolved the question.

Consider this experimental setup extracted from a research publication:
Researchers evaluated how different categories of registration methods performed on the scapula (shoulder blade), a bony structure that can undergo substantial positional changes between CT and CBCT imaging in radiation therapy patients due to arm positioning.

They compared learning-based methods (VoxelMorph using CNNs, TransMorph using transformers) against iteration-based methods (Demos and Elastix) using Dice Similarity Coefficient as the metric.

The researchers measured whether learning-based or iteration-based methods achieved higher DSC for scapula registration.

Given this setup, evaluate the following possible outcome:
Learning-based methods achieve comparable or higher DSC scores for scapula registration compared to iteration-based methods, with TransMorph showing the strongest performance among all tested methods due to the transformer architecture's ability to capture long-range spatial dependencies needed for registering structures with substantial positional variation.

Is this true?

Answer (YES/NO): NO